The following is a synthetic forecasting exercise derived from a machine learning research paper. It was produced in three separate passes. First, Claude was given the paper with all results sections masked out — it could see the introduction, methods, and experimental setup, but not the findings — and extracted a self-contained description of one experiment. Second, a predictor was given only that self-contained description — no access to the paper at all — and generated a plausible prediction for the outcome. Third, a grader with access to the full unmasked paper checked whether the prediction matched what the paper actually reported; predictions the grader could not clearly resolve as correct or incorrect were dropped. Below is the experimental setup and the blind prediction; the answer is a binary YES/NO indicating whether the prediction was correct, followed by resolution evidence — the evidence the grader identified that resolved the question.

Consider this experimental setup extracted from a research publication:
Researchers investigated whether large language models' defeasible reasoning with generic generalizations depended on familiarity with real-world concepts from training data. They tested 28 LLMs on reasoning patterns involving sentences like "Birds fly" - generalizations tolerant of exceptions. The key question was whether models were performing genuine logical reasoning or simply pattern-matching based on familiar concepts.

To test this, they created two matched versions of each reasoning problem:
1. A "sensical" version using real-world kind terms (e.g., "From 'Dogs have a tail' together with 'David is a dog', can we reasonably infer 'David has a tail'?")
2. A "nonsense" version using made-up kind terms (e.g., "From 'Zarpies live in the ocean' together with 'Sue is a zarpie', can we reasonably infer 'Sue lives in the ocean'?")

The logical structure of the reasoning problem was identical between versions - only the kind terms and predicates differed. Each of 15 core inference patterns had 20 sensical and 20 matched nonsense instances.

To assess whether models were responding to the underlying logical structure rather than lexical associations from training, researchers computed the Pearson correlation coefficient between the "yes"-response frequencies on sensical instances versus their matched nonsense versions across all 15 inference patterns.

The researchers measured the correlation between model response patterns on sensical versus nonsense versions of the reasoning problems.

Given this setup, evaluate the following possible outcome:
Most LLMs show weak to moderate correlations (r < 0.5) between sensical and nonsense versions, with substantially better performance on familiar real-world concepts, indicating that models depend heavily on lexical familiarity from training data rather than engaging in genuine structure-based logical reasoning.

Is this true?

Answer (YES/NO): NO